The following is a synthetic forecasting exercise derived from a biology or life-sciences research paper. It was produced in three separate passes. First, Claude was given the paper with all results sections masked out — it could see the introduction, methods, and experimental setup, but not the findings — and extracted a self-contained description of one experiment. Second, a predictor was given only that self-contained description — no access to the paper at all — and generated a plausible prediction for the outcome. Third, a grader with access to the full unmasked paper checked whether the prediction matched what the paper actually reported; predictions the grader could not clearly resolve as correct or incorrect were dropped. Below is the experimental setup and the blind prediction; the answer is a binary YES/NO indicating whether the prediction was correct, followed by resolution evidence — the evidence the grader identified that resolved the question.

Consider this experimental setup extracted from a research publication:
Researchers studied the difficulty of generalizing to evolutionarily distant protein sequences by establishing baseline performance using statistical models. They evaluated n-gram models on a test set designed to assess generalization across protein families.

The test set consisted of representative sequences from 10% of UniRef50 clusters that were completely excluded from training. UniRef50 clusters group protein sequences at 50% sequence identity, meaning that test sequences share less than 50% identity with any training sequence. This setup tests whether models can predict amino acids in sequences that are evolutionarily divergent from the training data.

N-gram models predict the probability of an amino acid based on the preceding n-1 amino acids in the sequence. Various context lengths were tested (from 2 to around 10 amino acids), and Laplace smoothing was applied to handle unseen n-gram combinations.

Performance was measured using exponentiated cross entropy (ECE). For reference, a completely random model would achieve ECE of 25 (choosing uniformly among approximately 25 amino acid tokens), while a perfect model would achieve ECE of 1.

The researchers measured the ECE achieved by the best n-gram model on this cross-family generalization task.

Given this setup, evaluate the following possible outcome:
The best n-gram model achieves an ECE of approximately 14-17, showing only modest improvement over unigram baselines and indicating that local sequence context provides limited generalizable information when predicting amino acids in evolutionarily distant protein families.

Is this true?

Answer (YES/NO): NO